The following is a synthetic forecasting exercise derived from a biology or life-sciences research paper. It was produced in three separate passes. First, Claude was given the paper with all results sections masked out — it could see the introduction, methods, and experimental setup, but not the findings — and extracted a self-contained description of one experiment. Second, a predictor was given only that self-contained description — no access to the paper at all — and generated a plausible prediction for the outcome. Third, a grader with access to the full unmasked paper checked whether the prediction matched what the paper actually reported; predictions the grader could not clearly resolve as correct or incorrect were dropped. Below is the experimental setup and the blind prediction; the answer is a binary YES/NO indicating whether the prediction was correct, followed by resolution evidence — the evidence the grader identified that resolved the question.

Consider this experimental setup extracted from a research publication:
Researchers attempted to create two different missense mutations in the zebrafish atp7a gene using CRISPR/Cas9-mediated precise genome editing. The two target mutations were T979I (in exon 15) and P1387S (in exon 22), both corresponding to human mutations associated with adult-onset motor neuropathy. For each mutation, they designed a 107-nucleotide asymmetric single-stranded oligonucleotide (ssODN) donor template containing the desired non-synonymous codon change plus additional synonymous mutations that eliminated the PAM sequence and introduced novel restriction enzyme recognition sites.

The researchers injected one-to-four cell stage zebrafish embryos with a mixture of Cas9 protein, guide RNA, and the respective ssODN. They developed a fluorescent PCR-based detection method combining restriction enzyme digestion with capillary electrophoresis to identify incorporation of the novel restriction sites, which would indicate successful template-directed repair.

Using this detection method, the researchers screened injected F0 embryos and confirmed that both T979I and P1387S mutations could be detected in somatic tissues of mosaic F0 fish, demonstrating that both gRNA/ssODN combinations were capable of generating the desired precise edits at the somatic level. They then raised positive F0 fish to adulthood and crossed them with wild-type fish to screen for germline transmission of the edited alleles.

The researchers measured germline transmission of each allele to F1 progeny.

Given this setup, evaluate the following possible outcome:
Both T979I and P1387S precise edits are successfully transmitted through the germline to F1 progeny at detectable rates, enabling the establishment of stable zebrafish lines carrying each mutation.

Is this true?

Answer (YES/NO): NO